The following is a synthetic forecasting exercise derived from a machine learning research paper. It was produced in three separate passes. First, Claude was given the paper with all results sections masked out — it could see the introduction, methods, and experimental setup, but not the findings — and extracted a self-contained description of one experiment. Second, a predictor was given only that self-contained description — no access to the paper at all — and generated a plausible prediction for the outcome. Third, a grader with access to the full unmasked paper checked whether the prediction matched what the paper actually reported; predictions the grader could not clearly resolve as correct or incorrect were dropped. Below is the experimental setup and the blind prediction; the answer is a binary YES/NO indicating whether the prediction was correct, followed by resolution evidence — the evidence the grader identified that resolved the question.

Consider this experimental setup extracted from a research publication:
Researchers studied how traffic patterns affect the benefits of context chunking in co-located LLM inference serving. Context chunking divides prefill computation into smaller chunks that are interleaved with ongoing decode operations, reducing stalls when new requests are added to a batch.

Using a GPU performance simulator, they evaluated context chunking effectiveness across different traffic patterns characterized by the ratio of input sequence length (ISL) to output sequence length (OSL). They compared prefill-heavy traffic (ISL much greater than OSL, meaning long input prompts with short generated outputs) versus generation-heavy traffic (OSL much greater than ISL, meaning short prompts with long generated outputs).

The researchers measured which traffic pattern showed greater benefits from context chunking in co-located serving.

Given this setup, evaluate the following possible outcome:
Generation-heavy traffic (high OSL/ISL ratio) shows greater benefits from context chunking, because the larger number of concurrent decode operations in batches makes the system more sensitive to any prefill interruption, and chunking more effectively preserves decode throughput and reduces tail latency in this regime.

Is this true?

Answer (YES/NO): YES